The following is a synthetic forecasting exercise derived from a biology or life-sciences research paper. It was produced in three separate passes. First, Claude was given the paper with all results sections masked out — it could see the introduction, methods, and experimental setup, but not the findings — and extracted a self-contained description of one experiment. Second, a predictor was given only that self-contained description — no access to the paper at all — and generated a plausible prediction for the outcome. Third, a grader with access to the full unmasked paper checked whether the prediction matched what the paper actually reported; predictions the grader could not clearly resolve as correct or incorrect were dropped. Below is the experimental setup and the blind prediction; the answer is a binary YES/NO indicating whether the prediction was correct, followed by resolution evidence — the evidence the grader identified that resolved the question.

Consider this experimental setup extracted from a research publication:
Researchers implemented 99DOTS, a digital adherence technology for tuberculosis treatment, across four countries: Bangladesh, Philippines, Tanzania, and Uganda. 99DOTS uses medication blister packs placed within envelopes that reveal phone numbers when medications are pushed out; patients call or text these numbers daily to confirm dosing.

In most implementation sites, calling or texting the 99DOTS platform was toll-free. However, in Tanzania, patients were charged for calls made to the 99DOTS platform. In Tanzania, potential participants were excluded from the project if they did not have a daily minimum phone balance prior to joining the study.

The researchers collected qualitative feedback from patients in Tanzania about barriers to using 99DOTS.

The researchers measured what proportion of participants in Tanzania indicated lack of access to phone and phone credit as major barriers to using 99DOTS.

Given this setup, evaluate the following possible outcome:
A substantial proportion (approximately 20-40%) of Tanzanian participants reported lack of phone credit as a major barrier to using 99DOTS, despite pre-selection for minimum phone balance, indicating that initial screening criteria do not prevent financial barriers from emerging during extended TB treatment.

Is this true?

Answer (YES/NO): NO